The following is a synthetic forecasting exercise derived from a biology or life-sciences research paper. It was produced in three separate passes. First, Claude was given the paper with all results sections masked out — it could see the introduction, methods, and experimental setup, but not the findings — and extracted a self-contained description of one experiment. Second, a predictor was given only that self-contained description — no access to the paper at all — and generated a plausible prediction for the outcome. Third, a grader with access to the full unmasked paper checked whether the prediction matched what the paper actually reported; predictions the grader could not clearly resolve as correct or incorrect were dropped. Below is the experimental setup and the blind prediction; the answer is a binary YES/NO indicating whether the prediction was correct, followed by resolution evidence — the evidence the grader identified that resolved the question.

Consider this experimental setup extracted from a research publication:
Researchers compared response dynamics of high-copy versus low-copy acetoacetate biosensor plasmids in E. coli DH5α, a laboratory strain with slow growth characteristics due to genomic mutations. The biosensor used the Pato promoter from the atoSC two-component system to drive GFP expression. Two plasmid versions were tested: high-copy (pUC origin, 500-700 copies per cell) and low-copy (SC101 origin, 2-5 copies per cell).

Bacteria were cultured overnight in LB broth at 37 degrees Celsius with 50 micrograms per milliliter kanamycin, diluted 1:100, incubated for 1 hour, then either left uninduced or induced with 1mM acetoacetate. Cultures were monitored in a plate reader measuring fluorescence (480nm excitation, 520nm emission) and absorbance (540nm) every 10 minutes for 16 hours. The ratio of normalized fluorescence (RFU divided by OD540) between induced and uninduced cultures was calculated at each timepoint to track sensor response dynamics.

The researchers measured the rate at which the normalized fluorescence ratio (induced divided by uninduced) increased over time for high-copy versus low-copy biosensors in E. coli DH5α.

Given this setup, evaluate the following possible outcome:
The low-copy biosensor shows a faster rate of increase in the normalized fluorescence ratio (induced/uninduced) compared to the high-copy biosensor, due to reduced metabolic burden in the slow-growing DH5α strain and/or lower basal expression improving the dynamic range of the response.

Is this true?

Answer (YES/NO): NO